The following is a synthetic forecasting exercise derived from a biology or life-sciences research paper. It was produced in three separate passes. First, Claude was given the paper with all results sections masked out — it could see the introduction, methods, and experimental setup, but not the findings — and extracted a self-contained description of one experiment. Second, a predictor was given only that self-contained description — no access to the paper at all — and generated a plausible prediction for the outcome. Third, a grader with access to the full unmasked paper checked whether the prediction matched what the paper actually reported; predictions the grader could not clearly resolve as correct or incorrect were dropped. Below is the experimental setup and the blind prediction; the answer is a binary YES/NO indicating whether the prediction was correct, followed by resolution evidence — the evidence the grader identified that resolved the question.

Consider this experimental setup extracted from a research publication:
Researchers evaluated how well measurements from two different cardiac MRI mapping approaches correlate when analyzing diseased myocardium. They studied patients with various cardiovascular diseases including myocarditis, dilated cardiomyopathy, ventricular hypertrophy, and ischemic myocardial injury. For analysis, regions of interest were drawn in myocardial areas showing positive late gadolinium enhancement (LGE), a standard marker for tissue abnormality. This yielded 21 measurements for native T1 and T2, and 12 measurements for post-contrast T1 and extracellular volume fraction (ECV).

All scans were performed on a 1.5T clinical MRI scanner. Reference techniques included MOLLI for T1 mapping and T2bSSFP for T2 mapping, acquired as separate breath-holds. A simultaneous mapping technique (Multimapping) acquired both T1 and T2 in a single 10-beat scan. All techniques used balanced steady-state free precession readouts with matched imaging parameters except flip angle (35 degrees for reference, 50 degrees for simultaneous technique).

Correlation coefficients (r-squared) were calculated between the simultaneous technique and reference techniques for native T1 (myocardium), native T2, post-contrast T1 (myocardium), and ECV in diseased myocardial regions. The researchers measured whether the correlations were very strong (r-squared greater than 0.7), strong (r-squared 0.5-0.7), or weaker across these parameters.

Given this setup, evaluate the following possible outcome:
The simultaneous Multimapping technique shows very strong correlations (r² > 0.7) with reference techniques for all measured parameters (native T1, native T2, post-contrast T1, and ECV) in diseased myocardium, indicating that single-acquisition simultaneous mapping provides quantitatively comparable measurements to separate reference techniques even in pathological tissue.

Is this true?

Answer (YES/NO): NO